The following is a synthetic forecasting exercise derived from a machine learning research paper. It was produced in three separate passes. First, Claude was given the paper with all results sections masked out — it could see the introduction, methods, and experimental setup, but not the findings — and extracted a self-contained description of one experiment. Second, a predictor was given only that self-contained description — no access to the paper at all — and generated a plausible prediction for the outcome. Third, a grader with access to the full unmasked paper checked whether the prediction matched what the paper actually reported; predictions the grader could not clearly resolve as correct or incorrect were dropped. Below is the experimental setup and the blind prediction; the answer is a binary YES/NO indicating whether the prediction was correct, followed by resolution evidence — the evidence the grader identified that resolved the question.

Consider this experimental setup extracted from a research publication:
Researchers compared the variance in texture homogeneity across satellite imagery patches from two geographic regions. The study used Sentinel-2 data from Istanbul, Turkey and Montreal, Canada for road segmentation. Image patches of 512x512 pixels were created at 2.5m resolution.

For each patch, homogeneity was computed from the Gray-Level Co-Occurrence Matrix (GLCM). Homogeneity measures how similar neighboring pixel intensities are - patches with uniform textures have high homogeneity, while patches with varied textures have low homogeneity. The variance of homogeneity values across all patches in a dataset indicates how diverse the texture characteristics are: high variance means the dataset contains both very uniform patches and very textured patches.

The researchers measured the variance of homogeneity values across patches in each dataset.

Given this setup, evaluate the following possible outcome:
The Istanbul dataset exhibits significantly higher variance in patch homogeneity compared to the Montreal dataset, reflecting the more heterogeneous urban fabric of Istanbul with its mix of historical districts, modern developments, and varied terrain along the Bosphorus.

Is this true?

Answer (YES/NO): YES